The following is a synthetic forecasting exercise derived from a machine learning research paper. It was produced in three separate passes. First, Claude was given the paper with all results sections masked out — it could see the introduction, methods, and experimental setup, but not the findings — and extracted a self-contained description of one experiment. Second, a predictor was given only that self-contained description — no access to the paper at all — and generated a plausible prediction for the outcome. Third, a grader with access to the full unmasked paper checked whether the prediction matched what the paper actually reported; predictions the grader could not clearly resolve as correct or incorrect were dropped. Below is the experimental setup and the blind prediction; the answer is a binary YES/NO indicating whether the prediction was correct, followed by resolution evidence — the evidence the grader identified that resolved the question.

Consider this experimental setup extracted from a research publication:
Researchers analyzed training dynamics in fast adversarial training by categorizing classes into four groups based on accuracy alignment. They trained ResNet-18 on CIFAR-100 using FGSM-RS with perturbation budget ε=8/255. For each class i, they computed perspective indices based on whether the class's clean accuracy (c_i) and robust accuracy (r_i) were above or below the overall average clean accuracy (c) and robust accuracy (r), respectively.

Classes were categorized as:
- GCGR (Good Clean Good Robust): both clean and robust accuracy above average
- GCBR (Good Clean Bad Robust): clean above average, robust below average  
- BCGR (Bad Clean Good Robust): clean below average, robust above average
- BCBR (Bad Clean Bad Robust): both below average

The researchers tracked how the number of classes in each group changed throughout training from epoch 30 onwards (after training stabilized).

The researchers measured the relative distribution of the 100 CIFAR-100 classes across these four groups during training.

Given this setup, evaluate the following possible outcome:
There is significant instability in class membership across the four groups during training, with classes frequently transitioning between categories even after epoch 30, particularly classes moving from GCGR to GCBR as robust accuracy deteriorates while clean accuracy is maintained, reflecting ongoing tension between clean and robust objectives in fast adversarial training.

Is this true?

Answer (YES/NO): NO